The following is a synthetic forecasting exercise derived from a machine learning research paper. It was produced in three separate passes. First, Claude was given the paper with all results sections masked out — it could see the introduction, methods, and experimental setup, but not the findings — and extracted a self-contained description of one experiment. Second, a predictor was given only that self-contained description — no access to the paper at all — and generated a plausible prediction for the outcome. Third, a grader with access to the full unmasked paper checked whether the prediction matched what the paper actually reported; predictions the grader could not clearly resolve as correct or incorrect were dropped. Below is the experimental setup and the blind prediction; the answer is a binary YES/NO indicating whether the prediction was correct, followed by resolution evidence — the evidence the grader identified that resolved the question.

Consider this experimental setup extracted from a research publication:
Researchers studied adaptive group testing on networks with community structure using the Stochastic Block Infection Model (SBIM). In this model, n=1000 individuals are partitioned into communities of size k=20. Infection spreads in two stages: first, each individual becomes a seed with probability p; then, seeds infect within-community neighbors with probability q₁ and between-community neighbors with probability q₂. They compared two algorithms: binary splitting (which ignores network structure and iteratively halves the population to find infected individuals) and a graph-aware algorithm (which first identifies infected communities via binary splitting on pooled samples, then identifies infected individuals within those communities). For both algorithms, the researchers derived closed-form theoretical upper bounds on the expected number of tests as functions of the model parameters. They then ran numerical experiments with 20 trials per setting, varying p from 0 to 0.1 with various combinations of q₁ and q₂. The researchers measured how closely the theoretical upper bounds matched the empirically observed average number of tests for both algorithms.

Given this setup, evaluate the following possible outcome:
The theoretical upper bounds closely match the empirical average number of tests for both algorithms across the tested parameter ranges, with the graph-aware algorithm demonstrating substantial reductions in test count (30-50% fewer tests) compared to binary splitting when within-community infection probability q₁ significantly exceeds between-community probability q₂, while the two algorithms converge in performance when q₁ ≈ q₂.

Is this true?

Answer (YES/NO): NO